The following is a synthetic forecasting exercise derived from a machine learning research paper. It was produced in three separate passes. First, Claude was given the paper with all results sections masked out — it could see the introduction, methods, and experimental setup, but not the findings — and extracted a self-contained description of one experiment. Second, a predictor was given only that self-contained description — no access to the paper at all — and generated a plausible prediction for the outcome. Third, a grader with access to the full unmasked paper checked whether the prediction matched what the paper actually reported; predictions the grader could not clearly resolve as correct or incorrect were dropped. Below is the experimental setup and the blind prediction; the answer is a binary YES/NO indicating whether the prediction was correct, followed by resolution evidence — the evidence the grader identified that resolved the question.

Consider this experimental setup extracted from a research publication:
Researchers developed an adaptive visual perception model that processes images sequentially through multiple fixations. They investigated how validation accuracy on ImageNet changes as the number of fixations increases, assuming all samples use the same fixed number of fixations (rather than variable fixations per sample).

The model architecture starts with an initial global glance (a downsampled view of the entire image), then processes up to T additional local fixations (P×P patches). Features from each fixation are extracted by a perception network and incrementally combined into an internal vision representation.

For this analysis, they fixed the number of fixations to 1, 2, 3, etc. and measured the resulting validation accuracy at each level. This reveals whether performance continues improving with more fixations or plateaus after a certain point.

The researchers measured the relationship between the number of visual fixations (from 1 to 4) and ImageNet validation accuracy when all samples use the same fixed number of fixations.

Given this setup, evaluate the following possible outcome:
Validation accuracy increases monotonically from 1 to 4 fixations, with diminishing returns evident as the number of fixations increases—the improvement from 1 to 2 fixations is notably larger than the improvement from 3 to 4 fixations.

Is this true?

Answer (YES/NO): YES